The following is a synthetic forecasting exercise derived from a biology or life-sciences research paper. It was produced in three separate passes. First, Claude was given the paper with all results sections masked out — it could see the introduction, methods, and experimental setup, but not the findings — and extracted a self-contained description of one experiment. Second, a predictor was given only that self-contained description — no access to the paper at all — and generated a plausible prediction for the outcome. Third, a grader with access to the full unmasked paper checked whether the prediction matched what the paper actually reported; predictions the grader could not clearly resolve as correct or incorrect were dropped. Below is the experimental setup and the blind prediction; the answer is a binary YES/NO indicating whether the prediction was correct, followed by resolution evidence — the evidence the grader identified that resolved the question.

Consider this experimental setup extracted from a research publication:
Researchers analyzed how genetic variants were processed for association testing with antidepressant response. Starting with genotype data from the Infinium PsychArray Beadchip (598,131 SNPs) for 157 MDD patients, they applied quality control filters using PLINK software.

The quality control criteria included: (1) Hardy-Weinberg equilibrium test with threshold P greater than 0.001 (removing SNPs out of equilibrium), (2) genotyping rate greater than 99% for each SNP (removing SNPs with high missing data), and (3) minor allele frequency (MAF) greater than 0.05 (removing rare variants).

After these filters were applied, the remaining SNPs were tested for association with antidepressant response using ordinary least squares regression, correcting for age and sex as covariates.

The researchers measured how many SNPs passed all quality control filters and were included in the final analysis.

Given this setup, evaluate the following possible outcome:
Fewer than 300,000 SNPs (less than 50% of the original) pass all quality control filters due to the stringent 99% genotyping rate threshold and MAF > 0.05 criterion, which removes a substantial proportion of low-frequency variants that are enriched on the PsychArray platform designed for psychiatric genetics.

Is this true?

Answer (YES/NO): YES